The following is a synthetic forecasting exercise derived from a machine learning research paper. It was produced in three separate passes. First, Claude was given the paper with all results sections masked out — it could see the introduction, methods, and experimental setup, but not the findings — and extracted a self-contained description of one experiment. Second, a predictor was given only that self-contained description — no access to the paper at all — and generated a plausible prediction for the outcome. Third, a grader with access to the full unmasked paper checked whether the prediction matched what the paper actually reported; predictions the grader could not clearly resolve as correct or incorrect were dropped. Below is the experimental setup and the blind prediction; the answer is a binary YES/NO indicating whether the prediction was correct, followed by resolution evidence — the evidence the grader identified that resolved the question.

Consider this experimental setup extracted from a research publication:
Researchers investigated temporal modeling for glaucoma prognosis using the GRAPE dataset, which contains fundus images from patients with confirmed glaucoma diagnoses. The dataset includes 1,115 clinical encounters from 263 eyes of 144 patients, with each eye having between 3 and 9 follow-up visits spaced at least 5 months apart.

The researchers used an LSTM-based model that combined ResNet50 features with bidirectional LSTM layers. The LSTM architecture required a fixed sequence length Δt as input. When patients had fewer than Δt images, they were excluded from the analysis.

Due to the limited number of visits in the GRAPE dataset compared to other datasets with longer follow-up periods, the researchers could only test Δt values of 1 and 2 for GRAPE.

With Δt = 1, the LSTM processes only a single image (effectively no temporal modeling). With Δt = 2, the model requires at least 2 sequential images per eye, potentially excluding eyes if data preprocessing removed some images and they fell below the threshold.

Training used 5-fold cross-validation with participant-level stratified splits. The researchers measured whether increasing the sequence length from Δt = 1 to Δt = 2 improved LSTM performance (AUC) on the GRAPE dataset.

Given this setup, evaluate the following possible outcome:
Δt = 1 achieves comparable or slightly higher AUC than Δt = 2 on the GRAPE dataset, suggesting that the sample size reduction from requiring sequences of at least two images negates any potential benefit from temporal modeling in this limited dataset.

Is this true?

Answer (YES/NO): NO